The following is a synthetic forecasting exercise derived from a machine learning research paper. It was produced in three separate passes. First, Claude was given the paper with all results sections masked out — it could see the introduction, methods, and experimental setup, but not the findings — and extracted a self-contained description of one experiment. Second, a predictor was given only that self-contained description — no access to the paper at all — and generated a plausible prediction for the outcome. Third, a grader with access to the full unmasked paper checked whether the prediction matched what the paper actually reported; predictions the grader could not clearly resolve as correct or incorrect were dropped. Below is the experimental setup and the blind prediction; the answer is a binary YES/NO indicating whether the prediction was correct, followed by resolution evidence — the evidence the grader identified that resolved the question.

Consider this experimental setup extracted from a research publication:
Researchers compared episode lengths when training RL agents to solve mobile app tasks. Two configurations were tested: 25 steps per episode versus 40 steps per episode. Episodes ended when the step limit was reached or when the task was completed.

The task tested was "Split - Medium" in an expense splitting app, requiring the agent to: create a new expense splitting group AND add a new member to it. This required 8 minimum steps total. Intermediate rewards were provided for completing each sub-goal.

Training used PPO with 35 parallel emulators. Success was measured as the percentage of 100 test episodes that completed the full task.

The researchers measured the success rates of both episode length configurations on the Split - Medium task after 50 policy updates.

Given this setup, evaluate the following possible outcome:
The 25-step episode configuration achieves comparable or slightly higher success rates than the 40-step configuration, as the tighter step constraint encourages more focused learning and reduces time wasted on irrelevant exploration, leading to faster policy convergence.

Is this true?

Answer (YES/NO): YES